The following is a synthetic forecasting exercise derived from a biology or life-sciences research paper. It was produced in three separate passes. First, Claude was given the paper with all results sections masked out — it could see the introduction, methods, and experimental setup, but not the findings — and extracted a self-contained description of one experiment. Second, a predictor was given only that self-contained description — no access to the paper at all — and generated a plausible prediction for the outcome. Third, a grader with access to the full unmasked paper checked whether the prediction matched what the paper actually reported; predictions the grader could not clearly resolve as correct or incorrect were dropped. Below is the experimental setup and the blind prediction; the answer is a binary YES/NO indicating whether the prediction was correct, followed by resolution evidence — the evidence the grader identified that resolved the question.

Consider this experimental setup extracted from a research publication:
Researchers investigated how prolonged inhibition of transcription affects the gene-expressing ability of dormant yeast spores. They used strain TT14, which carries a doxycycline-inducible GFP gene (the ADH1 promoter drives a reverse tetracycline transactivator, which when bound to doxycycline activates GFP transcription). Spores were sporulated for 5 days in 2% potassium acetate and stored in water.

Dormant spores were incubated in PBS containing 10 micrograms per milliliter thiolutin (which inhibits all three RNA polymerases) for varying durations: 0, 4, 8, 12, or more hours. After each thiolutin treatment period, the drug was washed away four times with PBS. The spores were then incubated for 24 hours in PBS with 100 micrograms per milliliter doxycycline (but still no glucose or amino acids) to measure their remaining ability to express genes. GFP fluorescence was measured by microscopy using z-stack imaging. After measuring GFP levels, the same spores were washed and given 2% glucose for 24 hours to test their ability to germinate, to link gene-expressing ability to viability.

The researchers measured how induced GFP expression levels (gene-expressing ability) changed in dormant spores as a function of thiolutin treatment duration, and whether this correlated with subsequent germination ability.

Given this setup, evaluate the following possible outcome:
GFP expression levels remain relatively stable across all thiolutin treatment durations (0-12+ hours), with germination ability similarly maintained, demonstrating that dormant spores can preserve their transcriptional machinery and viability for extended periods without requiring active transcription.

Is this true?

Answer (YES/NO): NO